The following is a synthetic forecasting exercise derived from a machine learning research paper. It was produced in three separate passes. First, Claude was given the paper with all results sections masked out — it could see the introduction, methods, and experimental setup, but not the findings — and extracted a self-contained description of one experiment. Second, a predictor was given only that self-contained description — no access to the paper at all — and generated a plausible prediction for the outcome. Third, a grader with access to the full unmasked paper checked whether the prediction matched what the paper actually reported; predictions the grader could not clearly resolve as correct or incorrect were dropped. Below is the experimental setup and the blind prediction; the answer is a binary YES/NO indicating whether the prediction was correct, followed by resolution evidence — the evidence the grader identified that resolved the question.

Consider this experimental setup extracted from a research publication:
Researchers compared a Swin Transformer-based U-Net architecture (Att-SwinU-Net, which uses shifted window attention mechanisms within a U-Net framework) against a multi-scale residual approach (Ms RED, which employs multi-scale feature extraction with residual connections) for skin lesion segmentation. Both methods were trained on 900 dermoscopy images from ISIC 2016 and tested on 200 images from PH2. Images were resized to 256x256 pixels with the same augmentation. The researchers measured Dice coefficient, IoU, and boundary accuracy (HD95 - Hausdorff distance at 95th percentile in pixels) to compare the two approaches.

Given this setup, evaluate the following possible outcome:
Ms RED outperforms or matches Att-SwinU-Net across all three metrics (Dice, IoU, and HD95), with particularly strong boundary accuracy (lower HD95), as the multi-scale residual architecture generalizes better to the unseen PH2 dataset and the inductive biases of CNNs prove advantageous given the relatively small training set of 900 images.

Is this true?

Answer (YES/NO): YES